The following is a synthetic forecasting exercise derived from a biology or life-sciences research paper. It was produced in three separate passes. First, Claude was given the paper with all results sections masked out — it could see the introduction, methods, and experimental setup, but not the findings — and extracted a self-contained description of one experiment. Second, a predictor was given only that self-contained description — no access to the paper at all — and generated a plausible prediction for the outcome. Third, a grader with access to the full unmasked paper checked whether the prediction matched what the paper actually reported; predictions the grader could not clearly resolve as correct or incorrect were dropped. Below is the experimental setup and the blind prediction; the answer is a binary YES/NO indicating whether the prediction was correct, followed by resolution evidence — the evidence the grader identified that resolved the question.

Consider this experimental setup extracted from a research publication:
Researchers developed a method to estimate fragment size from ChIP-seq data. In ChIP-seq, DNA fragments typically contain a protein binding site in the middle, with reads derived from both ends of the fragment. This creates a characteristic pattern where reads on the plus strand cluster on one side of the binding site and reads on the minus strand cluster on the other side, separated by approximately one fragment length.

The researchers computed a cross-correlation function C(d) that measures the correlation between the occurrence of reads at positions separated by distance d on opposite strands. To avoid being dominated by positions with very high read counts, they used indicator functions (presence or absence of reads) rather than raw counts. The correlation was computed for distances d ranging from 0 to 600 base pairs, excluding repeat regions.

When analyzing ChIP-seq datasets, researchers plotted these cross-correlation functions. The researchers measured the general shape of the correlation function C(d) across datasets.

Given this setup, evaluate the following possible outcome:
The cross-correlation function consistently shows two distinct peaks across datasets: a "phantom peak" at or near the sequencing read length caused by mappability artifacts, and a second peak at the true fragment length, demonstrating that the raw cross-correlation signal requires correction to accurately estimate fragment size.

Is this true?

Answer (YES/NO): NO